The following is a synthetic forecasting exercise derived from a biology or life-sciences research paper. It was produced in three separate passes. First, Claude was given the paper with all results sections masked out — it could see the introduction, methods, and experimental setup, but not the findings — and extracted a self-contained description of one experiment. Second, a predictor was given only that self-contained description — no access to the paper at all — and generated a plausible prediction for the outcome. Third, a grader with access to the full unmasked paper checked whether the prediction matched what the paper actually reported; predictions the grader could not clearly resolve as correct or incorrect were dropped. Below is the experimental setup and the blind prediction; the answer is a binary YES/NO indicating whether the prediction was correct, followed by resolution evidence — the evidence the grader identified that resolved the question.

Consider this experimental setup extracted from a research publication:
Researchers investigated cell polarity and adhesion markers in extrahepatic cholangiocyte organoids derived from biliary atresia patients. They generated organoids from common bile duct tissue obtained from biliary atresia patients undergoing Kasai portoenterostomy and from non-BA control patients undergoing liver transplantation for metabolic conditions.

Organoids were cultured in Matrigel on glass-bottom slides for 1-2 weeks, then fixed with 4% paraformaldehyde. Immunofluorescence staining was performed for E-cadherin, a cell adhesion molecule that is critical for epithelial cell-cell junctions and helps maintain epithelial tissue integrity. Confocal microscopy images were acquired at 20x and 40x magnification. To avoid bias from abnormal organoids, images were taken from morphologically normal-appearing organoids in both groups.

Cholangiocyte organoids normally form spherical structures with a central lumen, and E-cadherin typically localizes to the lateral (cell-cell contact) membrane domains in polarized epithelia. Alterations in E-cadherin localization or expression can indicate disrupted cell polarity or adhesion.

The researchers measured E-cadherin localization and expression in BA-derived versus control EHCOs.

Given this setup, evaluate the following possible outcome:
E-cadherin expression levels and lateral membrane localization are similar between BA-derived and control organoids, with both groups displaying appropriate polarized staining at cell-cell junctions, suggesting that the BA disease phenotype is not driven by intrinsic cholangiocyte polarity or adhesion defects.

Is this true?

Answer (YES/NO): NO